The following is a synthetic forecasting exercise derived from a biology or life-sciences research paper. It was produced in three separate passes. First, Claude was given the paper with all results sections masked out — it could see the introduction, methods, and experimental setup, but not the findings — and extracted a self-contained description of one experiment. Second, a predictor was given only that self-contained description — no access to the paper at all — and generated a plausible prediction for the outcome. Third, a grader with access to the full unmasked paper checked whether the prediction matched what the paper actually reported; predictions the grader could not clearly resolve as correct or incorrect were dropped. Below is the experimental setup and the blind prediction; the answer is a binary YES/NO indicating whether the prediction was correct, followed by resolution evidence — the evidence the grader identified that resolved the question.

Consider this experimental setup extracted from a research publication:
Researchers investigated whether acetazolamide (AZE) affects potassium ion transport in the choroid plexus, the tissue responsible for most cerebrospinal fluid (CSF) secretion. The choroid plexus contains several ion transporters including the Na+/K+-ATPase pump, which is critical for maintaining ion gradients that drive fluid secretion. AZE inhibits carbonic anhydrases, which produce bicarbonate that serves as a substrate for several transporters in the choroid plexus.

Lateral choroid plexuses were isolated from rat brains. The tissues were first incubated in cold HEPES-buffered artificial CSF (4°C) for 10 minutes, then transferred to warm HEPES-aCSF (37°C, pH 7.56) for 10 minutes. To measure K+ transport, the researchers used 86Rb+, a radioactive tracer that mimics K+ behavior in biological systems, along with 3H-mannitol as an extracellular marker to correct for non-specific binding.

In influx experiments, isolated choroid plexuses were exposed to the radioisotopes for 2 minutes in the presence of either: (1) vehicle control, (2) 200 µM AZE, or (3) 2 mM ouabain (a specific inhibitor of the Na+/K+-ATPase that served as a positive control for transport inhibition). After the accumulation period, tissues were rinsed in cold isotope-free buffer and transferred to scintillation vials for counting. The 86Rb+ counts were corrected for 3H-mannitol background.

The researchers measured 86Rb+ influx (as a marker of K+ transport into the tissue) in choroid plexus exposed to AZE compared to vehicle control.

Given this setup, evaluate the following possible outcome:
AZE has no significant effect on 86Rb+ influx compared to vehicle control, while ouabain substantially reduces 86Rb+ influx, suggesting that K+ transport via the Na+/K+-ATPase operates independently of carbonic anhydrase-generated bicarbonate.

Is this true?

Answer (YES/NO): YES